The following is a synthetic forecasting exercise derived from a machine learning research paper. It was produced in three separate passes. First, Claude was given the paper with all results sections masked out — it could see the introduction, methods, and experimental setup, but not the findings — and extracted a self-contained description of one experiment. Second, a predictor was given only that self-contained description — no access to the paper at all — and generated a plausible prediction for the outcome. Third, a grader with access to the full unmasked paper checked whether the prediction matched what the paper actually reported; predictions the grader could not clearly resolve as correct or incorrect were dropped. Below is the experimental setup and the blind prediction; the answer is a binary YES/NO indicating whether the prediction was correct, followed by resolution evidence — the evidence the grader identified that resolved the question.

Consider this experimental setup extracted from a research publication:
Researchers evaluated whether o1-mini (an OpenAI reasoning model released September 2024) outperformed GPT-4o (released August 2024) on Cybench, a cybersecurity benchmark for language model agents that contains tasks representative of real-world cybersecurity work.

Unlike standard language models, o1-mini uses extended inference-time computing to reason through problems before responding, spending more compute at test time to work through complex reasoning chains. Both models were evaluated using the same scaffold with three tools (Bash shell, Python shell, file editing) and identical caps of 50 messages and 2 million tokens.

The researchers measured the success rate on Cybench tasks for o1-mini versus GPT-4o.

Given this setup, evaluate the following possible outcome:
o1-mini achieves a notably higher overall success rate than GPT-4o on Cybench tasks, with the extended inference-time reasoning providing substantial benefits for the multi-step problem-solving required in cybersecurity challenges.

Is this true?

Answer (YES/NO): NO